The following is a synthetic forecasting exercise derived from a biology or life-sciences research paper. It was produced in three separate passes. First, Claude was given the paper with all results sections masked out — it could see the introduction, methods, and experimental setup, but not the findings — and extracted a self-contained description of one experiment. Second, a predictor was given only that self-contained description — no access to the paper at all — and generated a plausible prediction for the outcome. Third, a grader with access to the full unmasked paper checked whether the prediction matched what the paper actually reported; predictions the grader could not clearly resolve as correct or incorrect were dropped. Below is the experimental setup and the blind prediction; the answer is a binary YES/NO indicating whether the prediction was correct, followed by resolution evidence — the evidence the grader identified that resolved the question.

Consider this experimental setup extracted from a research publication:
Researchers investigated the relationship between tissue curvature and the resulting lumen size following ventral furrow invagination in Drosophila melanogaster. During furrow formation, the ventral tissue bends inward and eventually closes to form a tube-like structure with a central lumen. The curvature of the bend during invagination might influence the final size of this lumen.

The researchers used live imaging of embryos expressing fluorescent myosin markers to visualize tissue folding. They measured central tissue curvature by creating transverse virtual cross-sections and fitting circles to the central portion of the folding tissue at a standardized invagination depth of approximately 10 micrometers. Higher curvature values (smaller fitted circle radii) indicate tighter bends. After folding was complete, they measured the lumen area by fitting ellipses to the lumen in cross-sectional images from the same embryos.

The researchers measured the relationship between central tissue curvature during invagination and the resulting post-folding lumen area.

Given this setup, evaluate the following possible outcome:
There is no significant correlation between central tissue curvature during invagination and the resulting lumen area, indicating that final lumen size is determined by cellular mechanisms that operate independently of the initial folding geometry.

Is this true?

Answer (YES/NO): NO